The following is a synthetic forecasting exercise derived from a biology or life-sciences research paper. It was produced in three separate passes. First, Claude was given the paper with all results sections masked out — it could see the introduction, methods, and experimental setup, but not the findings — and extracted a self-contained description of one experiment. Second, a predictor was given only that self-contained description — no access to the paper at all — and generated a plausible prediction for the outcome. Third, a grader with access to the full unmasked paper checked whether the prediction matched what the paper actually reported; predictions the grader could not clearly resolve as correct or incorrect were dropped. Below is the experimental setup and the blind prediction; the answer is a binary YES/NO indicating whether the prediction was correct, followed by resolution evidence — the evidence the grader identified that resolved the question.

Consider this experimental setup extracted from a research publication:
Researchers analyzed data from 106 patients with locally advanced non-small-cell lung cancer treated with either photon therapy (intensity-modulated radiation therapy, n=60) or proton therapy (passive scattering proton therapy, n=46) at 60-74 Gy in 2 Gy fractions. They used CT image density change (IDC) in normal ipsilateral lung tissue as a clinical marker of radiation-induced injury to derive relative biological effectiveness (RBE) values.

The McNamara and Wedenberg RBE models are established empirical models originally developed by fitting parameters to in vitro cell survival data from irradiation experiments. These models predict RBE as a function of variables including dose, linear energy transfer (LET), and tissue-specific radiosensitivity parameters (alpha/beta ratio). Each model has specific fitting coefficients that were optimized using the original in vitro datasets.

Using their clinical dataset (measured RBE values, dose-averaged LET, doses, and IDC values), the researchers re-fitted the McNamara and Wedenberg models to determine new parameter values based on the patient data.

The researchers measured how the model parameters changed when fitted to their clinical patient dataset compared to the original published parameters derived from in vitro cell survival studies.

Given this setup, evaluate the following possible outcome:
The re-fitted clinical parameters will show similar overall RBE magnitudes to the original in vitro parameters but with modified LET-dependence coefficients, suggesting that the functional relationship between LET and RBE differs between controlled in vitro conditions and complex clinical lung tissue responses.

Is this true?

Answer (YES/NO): NO